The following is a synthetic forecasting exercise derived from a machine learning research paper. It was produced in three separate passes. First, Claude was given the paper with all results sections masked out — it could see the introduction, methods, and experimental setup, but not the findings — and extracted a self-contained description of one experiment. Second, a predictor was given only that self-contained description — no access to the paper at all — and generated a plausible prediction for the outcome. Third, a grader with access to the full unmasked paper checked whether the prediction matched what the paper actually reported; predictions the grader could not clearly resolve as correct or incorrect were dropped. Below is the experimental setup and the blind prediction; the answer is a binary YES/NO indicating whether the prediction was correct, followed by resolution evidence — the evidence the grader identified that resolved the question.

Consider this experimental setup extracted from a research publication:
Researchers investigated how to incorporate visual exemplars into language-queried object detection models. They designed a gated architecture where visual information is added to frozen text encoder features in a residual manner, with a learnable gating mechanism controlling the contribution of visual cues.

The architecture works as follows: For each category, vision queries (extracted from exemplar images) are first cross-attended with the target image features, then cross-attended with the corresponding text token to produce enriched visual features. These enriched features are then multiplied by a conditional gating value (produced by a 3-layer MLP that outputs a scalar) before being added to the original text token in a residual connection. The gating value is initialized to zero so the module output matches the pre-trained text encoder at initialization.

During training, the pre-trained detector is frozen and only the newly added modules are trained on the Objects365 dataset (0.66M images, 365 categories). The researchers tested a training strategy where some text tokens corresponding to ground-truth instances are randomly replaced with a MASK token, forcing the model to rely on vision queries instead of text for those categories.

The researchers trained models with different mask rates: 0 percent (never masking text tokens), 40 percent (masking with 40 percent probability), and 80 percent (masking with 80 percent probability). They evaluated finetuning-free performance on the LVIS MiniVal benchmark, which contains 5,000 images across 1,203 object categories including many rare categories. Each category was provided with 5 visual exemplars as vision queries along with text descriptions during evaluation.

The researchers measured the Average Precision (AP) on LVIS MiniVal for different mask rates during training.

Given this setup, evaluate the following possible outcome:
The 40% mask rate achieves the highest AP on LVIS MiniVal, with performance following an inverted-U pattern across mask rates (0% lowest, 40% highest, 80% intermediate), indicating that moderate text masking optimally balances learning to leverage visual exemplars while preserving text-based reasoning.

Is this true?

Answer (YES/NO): YES